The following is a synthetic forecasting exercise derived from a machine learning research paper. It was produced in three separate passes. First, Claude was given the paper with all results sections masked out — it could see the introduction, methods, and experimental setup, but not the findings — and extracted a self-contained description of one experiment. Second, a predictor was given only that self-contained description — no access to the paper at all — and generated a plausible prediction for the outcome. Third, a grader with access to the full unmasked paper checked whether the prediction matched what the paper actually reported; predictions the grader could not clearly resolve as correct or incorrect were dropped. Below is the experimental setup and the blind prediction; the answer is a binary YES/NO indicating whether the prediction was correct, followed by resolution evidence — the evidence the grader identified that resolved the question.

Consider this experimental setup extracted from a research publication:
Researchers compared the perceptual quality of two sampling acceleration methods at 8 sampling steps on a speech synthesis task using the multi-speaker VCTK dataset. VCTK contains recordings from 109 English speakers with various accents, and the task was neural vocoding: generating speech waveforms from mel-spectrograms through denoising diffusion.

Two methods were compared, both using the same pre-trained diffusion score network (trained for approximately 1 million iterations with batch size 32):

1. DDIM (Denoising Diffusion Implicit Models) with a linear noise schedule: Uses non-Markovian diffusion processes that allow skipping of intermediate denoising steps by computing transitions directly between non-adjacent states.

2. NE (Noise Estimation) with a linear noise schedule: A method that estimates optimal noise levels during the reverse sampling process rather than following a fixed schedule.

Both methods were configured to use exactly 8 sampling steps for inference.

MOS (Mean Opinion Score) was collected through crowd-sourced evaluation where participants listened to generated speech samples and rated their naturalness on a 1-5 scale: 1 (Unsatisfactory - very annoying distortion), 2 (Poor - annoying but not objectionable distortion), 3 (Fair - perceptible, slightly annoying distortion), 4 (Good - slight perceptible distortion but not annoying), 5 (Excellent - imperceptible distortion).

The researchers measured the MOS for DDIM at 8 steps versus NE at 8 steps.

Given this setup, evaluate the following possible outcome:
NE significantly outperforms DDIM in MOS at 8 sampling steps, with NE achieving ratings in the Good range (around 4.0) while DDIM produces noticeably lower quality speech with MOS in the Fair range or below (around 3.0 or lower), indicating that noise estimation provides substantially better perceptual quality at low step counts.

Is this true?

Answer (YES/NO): NO